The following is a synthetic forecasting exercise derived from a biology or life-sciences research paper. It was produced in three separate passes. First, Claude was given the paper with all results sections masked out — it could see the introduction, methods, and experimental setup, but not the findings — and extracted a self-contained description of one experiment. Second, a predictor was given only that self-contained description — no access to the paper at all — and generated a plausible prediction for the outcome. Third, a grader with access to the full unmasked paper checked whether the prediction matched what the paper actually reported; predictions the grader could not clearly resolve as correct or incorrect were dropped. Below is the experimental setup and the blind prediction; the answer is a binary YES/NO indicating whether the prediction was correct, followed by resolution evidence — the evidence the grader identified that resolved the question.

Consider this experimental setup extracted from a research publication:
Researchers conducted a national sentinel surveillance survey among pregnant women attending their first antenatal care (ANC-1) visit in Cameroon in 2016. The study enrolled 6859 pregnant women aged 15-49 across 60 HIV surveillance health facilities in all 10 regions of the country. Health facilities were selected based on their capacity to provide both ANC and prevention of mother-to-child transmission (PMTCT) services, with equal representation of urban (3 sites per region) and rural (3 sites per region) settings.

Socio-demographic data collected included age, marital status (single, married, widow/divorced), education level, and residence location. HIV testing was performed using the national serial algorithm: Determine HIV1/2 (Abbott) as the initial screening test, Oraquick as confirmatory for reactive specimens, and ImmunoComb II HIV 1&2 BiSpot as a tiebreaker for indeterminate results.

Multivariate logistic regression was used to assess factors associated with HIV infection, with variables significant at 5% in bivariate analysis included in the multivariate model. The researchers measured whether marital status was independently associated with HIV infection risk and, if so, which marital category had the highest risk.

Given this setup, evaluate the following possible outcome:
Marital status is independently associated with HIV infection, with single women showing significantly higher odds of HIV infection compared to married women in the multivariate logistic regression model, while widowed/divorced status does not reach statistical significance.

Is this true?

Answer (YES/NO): YES